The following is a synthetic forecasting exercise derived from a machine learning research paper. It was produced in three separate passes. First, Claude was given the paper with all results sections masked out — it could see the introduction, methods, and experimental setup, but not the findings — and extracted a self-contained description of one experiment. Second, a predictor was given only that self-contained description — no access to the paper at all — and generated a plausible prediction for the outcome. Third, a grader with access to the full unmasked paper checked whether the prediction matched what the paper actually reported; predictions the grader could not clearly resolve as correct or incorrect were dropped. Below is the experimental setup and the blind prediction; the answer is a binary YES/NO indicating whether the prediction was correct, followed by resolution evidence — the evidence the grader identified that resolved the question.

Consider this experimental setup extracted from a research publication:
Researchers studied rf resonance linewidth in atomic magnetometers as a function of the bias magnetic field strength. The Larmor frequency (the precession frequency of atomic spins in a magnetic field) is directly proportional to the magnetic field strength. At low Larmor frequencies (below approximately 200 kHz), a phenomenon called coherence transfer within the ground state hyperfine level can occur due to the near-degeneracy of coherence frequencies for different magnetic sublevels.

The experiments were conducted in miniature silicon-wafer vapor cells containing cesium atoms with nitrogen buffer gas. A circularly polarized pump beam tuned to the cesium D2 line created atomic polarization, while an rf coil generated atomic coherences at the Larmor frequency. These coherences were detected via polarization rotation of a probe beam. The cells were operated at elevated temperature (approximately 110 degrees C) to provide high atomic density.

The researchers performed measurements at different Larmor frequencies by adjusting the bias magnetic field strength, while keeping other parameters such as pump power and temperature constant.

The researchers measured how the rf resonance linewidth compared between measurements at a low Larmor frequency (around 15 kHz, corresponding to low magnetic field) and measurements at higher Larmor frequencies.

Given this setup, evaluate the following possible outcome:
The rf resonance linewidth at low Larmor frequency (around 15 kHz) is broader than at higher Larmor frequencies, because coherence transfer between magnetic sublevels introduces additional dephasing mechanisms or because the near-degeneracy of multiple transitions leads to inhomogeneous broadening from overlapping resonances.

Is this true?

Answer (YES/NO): NO